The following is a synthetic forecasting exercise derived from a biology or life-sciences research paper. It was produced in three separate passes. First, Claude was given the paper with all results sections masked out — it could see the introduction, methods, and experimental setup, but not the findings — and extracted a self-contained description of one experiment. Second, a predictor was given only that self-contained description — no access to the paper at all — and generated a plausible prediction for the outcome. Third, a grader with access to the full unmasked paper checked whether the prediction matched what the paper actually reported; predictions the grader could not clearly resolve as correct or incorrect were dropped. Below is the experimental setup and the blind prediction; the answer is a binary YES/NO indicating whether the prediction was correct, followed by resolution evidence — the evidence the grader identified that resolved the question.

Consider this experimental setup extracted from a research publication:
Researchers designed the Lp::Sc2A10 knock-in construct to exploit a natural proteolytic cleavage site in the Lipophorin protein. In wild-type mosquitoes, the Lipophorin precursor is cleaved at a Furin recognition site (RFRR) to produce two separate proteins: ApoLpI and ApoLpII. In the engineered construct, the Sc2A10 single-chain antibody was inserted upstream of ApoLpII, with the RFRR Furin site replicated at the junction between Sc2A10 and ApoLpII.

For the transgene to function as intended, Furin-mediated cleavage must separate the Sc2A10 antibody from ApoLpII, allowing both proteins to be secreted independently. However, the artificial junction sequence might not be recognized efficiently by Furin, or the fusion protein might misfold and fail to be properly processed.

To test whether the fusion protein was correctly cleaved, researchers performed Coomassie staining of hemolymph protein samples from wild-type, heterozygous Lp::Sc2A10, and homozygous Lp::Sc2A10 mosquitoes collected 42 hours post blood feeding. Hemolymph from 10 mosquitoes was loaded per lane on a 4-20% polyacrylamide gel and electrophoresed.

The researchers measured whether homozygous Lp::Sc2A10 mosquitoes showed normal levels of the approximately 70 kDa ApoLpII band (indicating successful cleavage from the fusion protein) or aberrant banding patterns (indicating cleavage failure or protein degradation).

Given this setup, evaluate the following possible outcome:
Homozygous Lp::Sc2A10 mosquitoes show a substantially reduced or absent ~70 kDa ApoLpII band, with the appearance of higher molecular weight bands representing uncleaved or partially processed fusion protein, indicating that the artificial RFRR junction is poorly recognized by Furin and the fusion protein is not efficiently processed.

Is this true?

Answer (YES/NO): NO